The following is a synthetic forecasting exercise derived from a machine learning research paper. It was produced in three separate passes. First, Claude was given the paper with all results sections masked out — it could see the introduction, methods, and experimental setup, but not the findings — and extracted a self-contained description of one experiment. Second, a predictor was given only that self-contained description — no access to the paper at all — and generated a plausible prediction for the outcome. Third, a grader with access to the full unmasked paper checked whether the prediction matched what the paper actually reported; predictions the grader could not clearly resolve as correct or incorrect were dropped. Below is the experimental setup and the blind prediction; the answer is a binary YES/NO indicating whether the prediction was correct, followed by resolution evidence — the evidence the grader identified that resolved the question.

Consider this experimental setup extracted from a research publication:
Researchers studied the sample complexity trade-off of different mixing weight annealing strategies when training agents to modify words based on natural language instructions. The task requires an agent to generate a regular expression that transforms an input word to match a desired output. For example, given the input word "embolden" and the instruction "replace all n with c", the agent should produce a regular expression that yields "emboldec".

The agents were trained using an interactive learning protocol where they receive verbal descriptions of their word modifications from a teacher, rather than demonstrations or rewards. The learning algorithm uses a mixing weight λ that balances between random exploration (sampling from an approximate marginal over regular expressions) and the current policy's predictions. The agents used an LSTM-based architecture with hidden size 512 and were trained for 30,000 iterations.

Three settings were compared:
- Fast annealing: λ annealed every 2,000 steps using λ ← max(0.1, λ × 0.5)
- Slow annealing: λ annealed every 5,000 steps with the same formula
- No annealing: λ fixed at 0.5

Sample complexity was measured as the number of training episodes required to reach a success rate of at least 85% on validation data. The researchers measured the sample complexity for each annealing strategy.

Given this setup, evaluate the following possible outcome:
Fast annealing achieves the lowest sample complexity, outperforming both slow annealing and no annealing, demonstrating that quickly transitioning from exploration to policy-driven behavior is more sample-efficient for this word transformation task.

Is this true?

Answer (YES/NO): YES